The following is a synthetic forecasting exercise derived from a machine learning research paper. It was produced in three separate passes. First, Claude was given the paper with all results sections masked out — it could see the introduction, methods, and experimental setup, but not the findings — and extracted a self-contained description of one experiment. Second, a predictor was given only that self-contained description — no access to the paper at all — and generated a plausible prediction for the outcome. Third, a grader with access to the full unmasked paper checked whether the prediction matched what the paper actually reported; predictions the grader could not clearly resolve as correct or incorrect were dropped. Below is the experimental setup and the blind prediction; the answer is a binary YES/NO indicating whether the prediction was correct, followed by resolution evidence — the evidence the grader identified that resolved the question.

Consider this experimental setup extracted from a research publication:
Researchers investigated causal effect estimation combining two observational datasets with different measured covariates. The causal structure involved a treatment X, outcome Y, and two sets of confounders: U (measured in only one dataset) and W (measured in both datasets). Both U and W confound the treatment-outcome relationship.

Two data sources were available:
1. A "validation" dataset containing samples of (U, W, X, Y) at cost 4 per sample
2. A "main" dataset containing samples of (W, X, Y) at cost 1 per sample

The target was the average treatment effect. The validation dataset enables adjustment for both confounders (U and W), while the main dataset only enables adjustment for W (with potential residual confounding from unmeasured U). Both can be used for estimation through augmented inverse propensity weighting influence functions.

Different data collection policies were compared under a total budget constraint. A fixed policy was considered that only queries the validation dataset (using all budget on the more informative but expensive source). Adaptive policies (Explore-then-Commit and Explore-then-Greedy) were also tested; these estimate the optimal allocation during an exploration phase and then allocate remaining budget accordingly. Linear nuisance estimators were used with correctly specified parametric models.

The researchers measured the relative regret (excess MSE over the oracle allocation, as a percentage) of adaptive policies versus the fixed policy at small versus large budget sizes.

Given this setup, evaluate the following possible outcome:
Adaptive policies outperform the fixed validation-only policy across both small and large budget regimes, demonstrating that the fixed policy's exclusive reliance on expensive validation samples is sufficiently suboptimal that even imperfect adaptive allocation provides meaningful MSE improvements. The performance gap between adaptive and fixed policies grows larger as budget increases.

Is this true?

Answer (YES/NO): NO